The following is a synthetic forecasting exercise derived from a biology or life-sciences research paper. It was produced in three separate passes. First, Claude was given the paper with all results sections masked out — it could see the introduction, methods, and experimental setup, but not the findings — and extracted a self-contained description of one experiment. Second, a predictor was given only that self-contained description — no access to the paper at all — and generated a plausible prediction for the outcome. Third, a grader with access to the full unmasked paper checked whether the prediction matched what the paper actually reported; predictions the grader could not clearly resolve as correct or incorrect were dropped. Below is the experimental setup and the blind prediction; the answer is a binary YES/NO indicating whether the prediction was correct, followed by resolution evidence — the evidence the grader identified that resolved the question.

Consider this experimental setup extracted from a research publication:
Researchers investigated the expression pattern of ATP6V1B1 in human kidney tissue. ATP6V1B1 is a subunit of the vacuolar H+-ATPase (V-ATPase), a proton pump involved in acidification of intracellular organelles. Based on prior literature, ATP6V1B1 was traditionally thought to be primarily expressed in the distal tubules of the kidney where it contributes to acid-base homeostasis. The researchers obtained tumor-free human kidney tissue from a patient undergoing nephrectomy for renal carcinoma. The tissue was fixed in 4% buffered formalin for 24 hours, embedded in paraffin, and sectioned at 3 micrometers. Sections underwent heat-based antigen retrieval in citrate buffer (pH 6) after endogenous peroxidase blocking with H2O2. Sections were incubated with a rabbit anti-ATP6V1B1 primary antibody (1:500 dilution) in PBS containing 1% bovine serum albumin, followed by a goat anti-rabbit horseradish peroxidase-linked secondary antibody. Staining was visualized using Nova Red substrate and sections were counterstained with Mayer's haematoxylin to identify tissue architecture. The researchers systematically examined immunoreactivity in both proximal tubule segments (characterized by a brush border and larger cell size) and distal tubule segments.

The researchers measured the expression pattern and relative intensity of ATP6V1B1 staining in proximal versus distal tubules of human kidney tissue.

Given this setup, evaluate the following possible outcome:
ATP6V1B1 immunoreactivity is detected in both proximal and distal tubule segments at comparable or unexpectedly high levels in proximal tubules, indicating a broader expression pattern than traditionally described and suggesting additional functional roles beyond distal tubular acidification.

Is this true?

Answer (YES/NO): NO